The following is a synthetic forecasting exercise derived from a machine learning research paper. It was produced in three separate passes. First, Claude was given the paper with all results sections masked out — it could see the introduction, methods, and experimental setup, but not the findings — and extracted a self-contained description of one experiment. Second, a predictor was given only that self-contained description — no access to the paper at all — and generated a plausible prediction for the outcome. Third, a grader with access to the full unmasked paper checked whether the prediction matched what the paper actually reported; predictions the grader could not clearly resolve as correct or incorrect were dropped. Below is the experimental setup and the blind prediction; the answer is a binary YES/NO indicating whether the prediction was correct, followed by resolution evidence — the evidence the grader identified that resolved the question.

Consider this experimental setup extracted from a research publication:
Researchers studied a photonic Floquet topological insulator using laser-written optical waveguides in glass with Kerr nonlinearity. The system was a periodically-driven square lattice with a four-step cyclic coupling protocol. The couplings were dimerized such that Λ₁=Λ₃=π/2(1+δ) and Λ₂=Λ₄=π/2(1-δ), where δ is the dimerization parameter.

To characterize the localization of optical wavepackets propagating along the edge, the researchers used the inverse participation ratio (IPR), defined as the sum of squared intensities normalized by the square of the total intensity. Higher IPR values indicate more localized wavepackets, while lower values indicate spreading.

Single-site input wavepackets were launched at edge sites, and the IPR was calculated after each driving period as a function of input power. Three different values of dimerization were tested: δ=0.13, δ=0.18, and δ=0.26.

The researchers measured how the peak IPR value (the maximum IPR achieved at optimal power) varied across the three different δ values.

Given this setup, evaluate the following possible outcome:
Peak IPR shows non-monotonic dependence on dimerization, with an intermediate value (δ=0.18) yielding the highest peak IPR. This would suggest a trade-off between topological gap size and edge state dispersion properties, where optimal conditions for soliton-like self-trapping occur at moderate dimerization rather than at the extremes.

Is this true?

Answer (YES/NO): NO